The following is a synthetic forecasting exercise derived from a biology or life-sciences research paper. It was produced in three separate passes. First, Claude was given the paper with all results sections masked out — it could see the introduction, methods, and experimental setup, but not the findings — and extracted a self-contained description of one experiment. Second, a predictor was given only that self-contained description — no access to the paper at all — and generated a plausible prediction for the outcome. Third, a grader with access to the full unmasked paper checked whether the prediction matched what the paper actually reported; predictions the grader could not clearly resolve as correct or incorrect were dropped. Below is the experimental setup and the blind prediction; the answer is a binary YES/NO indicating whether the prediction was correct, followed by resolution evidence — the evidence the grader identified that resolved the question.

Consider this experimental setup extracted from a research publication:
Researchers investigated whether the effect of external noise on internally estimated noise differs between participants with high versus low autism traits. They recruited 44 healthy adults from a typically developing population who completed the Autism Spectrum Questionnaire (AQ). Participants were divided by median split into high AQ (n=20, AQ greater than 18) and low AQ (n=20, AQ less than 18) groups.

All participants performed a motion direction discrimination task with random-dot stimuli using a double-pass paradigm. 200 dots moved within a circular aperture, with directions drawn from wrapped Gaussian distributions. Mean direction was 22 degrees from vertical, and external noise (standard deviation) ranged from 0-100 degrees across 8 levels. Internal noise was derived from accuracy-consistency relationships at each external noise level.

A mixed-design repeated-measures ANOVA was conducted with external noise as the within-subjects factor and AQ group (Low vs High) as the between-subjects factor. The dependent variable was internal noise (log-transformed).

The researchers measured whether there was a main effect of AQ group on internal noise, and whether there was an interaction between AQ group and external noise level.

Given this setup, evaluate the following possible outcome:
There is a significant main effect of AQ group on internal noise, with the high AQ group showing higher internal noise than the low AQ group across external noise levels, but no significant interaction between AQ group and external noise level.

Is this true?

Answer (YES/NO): YES